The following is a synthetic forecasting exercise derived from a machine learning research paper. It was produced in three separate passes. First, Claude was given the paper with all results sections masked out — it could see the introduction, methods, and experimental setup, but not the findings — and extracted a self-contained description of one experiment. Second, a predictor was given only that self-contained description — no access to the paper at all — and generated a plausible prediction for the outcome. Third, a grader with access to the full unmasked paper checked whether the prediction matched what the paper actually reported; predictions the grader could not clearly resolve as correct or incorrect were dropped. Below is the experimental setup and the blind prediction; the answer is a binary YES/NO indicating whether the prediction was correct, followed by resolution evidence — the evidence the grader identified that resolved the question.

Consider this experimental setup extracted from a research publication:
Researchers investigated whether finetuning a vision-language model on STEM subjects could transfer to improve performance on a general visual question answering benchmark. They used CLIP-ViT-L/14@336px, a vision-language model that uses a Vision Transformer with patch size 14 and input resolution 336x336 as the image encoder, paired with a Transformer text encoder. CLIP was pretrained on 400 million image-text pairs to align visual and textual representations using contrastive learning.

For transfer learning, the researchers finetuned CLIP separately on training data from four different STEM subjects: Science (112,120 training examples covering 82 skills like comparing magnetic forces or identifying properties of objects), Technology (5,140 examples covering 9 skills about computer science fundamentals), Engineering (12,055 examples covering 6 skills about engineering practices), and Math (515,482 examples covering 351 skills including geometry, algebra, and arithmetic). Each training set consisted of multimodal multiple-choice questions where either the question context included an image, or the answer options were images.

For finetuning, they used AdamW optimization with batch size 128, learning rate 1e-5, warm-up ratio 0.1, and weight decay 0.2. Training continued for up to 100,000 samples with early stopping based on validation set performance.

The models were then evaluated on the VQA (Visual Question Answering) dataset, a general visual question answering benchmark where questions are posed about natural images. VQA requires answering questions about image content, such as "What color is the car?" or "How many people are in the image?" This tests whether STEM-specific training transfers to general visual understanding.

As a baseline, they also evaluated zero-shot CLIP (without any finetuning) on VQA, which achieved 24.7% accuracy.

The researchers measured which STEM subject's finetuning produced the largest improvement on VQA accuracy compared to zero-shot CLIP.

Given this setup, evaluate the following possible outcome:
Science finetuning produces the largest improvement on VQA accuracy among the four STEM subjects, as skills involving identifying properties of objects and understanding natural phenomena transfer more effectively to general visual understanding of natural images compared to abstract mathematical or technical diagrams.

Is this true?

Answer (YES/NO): YES